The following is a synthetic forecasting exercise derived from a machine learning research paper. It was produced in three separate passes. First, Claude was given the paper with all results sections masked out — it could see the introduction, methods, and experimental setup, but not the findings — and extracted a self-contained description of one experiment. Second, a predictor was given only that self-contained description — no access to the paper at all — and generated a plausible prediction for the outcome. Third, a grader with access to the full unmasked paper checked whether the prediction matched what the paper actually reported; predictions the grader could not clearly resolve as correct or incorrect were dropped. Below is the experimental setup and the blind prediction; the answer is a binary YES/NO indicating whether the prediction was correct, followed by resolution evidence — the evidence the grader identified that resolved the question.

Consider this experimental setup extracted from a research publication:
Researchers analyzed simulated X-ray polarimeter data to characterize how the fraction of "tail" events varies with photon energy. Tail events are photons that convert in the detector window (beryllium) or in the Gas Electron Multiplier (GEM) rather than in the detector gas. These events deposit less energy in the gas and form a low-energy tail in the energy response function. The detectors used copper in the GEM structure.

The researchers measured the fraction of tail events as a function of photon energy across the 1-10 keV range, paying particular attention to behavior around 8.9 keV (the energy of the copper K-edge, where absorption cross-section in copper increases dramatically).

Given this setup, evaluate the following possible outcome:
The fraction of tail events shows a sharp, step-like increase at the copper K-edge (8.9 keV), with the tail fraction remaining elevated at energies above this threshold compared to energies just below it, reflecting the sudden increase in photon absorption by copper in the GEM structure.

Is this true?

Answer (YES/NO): YES